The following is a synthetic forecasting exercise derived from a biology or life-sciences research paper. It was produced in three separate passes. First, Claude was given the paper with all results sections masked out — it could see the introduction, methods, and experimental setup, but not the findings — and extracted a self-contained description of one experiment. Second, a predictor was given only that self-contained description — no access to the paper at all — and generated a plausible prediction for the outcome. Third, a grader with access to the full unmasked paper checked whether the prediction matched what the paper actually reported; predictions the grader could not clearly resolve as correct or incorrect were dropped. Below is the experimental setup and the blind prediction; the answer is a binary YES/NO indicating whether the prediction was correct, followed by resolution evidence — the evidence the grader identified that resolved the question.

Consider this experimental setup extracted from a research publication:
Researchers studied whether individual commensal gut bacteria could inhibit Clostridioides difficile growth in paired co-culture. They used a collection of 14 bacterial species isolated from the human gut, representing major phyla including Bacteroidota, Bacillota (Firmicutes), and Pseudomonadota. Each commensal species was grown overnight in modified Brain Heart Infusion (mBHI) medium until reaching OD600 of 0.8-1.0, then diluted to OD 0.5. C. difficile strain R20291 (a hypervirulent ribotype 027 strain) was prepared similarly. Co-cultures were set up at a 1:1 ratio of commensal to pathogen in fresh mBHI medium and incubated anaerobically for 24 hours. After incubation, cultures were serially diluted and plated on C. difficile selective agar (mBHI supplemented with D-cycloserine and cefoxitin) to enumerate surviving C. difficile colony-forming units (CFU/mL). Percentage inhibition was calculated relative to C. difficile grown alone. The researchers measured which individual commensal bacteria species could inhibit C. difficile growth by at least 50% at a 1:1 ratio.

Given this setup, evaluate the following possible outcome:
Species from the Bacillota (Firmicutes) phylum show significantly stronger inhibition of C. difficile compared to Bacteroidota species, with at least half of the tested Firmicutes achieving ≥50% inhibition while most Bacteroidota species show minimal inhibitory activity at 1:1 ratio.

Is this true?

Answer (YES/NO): NO